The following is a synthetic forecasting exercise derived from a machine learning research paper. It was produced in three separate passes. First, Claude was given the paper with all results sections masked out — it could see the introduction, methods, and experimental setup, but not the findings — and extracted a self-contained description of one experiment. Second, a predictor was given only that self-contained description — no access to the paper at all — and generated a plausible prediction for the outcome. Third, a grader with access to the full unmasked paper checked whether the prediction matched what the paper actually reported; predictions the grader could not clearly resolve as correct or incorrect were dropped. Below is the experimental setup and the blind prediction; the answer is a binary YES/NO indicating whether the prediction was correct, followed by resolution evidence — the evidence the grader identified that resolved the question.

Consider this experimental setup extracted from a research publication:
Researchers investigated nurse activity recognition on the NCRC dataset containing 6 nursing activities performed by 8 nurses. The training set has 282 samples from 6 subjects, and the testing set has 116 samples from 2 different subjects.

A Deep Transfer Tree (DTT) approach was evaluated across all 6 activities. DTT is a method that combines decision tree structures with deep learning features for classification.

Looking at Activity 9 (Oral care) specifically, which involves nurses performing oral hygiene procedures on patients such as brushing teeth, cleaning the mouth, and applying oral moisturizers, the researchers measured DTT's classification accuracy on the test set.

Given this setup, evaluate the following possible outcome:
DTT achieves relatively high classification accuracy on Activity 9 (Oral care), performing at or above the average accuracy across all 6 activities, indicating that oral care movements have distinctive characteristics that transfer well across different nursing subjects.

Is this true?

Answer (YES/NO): NO